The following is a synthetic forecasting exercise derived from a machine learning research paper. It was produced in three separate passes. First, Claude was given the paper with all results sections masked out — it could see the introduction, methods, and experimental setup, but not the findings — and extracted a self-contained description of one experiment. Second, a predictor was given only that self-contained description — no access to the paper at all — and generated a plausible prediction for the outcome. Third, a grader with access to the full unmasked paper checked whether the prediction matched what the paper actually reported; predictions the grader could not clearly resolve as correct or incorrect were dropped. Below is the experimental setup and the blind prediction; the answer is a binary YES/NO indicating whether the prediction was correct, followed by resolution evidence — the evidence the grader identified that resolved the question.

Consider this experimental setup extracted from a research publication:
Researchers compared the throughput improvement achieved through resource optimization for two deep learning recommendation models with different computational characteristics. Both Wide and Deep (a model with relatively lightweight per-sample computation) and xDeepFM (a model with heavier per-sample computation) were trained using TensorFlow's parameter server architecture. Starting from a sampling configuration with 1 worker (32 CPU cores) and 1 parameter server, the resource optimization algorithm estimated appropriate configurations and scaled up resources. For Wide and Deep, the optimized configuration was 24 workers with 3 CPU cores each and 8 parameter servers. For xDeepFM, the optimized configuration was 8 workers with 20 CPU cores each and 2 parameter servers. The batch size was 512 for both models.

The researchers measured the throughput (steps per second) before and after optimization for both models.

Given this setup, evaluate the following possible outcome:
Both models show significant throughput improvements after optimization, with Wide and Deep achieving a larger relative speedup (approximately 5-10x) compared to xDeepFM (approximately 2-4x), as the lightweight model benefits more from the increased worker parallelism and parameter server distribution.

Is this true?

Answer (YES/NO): NO